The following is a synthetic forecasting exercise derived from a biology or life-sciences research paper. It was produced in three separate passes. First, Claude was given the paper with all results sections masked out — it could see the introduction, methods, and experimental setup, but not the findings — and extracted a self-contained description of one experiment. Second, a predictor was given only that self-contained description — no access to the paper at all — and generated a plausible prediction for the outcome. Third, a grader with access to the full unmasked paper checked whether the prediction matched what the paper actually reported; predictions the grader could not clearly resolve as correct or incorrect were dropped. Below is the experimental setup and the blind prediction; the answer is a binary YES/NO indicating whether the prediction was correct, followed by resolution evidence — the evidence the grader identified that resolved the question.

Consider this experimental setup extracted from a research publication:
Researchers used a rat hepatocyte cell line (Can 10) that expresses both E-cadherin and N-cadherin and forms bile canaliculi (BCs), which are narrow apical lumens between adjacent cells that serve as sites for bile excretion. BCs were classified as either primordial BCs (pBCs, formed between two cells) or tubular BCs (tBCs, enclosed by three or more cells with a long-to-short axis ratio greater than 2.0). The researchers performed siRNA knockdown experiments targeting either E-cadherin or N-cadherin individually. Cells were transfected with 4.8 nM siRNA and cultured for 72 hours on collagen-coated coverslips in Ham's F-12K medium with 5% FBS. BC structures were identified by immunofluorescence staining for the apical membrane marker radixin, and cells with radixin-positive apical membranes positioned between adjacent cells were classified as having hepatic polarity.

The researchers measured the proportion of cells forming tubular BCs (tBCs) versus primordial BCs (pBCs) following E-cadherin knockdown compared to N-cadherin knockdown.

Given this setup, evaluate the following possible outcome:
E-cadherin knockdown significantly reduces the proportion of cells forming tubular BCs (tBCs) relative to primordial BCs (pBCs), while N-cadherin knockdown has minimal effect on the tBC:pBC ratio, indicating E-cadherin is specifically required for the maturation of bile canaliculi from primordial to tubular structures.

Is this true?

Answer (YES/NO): YES